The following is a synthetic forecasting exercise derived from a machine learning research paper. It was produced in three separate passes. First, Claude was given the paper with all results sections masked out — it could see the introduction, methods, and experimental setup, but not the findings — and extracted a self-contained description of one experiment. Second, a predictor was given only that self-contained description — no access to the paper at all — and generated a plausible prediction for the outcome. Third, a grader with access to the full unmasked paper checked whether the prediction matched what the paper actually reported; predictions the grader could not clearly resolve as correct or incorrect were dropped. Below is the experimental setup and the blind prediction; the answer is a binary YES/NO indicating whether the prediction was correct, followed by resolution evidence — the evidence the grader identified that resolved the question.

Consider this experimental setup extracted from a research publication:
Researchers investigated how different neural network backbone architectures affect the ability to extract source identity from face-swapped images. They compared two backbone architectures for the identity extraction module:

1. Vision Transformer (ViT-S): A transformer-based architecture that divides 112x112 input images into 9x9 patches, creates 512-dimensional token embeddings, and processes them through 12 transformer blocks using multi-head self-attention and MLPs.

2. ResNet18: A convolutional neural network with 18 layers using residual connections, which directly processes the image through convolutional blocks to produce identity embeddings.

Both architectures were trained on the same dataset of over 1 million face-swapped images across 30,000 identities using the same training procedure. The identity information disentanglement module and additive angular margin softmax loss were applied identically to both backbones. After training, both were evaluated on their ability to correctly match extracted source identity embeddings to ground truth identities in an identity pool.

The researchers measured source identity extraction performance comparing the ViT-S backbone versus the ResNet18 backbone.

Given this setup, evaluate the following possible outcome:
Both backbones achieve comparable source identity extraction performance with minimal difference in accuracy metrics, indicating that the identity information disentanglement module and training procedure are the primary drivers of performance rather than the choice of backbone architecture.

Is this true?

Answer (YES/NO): NO